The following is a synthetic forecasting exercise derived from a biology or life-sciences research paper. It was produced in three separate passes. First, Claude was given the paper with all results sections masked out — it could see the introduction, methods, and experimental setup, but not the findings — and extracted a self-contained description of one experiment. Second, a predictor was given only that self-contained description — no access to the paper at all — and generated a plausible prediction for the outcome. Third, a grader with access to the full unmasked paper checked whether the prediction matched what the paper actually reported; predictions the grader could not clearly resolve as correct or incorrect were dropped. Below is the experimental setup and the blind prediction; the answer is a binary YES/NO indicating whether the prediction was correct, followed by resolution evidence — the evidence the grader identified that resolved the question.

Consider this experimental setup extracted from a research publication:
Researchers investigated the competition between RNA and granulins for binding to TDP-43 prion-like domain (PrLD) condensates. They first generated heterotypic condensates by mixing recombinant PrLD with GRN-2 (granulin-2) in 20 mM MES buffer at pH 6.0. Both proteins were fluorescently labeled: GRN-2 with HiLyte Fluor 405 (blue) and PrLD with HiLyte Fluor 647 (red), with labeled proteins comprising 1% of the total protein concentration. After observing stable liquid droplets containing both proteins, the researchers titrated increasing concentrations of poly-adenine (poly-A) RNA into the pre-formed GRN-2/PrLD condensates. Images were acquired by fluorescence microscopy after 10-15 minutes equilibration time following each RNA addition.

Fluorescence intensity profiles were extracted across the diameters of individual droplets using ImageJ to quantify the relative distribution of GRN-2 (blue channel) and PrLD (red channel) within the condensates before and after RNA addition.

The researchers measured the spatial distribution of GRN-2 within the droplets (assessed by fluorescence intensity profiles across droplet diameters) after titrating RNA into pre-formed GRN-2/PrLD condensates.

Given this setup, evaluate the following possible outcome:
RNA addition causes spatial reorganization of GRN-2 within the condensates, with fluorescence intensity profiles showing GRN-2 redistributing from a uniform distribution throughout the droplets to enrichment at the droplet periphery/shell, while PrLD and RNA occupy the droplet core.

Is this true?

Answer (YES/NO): NO